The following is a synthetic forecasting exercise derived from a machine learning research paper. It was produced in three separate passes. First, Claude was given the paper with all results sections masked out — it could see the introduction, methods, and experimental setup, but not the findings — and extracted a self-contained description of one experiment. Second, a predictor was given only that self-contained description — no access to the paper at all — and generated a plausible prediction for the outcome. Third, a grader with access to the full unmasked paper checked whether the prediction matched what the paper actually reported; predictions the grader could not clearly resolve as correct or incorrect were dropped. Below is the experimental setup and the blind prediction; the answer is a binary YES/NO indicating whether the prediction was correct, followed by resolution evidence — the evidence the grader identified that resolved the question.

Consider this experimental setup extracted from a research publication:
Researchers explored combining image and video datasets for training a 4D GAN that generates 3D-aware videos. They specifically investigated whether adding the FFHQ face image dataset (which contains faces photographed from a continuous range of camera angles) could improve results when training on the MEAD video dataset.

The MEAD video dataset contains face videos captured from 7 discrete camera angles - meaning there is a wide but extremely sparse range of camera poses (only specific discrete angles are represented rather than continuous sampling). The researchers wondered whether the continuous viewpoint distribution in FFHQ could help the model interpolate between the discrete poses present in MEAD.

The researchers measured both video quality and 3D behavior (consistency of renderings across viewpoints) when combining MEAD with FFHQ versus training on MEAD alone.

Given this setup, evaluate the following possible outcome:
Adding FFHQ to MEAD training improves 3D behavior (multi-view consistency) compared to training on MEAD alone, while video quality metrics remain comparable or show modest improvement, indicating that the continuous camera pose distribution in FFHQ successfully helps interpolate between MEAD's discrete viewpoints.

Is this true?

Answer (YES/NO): NO